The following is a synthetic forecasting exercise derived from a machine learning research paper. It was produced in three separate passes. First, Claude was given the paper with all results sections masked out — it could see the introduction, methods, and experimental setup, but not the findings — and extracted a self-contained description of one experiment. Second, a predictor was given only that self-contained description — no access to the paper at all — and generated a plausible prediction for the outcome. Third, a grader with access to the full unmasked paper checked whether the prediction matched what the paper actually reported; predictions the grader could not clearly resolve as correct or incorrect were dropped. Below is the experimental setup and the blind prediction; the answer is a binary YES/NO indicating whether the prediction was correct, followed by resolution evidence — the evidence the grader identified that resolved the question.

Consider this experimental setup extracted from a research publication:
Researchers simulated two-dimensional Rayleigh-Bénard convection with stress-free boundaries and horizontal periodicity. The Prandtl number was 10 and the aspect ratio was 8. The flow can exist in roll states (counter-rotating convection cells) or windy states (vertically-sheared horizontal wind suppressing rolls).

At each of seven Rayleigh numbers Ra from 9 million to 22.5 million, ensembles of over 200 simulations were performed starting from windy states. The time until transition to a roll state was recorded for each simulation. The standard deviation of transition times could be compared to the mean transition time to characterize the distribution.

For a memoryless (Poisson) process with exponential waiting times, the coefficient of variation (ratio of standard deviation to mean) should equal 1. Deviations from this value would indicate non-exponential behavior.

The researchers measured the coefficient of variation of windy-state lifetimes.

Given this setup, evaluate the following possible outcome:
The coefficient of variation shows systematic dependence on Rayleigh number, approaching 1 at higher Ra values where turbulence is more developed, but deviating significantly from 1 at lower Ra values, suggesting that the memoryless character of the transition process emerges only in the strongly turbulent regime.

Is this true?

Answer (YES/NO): NO